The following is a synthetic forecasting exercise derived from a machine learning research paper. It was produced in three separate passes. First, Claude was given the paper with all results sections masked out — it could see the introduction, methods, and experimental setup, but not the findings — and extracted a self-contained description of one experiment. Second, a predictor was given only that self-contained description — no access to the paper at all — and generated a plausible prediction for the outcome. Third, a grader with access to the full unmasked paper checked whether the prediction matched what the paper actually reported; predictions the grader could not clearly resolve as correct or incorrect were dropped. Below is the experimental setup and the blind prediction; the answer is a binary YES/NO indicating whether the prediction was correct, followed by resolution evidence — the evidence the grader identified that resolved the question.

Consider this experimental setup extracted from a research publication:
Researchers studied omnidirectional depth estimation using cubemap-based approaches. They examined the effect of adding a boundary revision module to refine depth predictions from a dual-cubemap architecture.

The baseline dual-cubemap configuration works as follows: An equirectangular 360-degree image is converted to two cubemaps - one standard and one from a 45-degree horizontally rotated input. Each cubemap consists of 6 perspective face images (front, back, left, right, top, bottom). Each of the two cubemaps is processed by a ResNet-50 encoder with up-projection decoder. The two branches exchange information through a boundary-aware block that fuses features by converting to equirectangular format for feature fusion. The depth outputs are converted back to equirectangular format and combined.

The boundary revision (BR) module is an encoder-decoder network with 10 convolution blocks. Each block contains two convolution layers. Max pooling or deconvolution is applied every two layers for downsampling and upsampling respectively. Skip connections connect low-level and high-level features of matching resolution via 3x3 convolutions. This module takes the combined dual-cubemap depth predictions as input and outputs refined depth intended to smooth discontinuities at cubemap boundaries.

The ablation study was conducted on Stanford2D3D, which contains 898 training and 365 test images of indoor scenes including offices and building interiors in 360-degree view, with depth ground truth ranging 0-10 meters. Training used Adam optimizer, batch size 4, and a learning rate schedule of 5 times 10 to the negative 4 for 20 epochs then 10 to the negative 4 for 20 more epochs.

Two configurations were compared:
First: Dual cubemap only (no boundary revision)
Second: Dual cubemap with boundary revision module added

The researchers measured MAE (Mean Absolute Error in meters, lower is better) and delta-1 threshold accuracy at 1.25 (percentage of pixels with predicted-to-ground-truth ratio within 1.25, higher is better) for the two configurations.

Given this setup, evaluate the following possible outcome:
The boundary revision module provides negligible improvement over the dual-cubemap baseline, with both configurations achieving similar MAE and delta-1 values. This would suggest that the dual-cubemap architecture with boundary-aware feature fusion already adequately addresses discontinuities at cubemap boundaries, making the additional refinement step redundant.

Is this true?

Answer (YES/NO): NO